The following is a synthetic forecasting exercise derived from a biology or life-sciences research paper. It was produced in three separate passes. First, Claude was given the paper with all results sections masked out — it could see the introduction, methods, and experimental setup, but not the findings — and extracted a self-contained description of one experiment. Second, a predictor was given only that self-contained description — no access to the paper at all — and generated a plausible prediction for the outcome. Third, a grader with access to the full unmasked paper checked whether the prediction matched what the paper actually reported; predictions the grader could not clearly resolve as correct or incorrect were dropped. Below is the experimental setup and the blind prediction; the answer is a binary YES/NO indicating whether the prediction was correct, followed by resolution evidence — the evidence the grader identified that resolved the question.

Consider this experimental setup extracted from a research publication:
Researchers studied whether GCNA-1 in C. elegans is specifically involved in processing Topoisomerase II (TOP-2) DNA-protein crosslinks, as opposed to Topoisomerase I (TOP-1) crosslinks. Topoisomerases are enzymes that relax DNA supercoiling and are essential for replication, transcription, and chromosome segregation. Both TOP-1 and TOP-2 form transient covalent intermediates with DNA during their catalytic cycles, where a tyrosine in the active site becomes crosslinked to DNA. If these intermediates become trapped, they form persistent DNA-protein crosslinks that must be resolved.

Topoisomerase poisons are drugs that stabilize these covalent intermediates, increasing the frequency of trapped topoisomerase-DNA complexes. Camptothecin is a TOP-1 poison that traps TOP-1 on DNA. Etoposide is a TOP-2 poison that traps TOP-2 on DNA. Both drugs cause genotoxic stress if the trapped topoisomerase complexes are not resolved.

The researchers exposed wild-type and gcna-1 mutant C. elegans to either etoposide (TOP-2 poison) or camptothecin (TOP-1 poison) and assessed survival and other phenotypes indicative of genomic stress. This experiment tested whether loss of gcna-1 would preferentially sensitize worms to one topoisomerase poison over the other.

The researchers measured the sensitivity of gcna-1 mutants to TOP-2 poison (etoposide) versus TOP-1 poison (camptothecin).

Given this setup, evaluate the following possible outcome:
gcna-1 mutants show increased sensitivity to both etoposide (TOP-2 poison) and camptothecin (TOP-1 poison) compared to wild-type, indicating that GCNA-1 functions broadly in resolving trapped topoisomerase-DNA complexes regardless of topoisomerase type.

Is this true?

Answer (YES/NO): NO